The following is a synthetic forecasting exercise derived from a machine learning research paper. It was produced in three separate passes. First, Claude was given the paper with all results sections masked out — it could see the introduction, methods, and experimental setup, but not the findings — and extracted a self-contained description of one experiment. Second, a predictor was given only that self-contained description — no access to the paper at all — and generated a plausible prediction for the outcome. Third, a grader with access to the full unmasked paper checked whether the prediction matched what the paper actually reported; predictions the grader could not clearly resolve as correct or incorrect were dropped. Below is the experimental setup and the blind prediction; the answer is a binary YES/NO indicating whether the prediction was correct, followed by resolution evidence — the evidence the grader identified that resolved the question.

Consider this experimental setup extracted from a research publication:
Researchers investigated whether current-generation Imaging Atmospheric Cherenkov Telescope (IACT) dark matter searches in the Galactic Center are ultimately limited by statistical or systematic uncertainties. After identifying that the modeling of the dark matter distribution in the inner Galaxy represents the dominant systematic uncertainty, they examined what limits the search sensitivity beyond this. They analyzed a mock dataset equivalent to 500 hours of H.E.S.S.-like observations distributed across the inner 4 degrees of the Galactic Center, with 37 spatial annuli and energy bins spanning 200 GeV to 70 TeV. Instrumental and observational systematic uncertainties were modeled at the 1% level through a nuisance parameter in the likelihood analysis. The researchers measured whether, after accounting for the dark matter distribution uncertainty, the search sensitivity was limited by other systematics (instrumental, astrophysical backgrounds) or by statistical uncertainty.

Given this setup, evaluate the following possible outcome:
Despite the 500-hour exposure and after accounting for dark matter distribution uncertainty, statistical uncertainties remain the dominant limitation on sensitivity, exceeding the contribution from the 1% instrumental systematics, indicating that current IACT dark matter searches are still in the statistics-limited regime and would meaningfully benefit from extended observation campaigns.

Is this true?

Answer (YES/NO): YES